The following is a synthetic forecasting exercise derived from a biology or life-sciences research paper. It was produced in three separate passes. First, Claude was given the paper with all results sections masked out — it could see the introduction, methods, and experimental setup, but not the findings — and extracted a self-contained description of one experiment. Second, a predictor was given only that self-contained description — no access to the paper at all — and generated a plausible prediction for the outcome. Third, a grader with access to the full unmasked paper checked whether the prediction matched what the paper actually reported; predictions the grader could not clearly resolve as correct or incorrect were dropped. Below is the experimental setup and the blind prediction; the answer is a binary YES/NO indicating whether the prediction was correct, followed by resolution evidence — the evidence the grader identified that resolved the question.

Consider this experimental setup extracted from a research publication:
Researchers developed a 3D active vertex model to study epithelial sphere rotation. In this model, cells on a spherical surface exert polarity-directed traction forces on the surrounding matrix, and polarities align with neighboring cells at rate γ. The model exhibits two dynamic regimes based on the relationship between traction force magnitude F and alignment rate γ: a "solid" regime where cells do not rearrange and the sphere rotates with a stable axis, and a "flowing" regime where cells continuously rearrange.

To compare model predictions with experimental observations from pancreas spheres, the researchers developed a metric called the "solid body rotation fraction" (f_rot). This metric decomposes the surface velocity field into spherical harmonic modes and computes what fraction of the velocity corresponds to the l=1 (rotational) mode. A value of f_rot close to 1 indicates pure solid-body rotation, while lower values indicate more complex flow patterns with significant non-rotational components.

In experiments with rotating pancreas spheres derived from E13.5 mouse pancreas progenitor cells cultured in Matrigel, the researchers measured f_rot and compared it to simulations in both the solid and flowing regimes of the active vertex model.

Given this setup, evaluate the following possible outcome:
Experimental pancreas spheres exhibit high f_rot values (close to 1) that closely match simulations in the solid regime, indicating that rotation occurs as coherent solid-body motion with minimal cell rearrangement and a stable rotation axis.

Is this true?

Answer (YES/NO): YES